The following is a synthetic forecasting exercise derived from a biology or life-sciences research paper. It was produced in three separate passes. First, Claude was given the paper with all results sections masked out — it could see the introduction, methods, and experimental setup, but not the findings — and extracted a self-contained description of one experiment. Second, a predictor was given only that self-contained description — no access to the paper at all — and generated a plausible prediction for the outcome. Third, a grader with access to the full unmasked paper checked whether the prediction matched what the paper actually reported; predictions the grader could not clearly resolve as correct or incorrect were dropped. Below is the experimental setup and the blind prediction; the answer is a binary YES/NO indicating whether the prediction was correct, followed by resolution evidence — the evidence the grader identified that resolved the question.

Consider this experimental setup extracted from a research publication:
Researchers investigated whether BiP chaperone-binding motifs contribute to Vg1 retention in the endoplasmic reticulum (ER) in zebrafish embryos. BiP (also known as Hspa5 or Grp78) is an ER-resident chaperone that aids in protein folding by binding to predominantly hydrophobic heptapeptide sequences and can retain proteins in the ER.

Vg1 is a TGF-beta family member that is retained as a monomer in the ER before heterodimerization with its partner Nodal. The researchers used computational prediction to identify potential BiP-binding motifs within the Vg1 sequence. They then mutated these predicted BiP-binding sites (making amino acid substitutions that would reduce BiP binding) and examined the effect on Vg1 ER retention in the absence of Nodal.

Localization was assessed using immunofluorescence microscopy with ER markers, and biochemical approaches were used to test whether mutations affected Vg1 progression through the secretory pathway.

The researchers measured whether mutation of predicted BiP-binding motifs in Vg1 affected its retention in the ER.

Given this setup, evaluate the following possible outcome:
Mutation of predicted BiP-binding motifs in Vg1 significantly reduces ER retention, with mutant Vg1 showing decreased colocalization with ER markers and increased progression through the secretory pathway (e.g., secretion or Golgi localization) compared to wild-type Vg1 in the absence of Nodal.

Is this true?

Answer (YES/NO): YES